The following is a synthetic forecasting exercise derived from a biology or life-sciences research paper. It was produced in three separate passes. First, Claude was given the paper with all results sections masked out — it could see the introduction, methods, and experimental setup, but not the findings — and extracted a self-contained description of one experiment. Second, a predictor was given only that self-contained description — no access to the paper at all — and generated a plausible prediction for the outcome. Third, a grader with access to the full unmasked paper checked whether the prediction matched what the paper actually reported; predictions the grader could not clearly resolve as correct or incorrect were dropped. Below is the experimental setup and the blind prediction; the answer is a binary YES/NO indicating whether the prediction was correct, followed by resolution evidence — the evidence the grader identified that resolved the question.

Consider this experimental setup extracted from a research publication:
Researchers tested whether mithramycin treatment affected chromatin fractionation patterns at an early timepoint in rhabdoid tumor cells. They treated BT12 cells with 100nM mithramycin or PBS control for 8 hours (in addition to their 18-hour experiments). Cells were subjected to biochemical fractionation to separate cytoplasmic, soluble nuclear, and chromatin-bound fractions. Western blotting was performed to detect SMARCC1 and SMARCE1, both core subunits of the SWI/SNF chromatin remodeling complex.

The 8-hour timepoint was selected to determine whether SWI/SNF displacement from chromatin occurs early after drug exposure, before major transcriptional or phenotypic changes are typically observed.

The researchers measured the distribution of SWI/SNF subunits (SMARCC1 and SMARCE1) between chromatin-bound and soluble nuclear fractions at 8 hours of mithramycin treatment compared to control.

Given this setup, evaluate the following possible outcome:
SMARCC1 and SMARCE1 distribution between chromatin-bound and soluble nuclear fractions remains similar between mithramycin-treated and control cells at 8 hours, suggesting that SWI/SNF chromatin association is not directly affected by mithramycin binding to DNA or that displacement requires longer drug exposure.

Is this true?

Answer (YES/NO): NO